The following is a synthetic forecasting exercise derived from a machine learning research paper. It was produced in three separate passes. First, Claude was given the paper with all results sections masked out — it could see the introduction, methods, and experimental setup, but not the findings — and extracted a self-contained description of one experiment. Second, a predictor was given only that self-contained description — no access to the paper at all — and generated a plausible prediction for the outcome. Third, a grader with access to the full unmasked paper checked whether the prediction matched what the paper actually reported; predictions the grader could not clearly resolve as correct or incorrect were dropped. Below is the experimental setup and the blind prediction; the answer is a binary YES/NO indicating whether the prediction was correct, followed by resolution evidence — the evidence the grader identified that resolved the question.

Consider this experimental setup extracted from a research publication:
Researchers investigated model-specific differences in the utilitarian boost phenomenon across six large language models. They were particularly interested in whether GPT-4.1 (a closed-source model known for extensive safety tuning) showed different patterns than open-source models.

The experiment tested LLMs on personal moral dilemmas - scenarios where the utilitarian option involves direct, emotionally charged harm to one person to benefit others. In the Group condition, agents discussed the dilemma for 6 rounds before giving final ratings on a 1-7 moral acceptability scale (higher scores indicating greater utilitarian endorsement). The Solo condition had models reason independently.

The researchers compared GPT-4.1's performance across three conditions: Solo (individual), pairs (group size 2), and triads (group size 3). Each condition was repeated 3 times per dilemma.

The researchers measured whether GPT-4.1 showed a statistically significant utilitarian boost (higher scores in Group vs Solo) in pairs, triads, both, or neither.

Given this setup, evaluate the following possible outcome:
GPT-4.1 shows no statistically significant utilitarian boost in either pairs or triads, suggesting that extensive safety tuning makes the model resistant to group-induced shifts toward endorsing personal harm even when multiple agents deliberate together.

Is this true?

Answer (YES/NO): NO